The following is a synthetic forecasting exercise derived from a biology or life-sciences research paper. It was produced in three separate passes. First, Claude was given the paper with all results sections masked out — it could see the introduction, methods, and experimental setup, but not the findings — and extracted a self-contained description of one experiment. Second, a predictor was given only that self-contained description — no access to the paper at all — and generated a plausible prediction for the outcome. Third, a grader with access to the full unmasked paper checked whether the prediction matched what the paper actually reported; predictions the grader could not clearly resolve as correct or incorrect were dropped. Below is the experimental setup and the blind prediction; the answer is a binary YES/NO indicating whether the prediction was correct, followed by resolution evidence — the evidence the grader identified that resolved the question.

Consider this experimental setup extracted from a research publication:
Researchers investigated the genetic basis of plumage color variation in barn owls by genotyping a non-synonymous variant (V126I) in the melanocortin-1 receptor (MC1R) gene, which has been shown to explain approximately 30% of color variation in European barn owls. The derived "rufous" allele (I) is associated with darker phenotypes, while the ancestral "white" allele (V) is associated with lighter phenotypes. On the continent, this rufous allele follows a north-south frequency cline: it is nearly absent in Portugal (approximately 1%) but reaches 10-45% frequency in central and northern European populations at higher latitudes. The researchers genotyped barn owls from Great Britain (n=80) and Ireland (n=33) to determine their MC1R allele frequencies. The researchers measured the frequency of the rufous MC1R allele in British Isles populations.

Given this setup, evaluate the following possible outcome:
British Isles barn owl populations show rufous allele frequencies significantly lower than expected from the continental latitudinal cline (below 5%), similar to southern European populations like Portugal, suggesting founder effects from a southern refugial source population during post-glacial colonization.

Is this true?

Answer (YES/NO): YES